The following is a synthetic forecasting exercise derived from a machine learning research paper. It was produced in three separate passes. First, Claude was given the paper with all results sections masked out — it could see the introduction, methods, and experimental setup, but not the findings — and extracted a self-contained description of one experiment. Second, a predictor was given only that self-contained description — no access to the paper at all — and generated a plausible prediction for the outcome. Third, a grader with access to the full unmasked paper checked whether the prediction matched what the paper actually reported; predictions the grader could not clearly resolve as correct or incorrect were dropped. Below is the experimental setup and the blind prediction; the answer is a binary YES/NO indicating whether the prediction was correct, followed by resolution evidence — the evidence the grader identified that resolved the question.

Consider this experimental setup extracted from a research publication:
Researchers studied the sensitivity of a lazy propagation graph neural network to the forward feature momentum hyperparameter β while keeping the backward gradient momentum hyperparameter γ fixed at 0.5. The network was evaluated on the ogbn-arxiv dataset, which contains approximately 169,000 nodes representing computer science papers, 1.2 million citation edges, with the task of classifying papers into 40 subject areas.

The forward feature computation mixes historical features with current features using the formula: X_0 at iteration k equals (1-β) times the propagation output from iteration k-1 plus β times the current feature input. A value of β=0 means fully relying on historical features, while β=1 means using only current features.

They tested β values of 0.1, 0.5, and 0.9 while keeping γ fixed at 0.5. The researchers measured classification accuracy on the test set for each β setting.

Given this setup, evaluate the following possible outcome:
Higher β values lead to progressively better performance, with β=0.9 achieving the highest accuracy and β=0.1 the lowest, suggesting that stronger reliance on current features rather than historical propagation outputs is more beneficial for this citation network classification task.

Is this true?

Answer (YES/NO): NO